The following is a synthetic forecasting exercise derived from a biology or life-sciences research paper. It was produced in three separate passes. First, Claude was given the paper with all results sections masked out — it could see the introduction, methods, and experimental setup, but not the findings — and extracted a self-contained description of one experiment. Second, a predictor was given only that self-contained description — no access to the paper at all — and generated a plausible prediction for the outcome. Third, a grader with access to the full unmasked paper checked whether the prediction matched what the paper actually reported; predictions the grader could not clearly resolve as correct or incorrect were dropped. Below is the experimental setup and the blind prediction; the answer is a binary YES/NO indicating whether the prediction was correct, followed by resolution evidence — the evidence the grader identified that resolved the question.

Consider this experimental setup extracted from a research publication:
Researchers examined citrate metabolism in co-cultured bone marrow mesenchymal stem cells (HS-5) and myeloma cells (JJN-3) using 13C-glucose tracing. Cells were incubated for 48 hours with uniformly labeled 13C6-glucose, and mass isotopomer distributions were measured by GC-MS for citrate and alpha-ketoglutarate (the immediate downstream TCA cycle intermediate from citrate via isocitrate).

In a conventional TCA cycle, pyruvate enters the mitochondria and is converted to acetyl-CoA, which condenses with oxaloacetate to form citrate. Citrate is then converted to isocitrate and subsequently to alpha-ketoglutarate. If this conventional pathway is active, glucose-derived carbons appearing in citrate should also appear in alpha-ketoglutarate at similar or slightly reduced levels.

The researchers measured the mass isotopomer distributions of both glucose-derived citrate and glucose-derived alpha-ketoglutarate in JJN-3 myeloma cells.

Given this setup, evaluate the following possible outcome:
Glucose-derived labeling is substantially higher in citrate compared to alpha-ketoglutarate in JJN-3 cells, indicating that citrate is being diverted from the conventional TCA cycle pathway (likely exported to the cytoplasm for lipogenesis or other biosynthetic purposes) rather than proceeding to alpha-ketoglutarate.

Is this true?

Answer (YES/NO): YES